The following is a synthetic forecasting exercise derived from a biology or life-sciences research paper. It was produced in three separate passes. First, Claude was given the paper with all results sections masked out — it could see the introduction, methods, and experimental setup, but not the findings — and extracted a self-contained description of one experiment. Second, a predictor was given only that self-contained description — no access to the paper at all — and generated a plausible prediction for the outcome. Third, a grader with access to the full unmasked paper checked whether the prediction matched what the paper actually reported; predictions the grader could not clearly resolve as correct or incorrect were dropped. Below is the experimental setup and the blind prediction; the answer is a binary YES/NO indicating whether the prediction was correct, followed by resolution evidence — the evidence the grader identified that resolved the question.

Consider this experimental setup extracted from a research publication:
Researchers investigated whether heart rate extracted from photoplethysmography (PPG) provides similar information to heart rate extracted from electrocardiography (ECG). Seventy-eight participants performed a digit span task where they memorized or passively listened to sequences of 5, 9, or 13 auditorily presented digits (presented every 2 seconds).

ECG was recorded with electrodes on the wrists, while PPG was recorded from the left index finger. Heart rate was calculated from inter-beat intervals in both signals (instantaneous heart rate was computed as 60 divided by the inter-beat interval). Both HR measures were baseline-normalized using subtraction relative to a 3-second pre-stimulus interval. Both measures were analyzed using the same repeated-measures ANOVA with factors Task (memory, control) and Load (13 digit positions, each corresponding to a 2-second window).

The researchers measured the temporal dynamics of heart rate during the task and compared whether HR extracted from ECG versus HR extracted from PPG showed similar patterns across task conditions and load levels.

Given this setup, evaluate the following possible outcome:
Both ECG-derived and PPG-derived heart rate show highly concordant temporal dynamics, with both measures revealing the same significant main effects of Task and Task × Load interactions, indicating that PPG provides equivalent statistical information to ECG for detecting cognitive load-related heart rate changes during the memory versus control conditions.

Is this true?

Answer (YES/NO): NO